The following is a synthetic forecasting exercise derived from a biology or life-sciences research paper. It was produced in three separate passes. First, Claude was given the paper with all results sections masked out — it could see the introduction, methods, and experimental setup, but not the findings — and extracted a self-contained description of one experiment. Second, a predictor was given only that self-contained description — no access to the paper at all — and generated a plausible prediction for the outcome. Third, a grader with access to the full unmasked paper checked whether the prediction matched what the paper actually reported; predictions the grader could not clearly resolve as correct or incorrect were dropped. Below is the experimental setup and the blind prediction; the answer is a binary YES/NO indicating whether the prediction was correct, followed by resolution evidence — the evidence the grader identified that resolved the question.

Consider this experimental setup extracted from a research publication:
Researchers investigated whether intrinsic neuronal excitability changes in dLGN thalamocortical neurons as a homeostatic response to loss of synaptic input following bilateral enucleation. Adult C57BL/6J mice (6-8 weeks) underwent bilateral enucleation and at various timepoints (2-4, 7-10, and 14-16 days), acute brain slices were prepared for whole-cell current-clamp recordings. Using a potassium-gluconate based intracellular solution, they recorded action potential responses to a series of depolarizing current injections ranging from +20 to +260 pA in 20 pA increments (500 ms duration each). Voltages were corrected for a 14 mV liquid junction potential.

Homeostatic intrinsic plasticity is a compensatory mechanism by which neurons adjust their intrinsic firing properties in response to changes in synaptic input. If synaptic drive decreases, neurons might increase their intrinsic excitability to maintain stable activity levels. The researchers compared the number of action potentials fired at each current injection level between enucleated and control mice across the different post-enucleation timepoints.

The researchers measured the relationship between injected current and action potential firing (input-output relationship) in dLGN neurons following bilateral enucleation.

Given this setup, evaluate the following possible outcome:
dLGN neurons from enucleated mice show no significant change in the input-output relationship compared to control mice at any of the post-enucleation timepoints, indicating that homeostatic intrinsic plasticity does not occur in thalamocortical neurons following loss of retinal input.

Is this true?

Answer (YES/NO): NO